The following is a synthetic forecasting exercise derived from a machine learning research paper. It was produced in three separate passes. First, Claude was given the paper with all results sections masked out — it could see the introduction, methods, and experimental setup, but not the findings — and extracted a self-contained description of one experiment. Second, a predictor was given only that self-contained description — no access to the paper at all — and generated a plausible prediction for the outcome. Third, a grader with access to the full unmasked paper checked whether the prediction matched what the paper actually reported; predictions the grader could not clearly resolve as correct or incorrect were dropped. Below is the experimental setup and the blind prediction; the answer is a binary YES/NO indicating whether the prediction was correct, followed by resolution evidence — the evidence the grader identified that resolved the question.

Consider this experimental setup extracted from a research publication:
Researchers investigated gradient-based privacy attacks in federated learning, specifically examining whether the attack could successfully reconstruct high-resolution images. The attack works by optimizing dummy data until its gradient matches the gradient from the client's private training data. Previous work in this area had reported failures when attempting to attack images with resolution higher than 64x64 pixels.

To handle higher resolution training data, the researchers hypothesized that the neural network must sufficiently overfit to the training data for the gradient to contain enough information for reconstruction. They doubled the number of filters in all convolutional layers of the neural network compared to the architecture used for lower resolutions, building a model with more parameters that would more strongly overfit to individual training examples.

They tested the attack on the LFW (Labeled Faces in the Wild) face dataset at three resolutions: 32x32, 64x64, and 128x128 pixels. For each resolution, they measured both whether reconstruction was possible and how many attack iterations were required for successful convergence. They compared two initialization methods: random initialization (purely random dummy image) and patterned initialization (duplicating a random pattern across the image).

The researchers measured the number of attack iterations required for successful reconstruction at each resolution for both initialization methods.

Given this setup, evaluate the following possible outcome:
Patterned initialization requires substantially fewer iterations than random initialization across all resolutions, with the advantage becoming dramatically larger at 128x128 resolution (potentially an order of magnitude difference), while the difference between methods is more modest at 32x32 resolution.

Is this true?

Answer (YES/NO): NO